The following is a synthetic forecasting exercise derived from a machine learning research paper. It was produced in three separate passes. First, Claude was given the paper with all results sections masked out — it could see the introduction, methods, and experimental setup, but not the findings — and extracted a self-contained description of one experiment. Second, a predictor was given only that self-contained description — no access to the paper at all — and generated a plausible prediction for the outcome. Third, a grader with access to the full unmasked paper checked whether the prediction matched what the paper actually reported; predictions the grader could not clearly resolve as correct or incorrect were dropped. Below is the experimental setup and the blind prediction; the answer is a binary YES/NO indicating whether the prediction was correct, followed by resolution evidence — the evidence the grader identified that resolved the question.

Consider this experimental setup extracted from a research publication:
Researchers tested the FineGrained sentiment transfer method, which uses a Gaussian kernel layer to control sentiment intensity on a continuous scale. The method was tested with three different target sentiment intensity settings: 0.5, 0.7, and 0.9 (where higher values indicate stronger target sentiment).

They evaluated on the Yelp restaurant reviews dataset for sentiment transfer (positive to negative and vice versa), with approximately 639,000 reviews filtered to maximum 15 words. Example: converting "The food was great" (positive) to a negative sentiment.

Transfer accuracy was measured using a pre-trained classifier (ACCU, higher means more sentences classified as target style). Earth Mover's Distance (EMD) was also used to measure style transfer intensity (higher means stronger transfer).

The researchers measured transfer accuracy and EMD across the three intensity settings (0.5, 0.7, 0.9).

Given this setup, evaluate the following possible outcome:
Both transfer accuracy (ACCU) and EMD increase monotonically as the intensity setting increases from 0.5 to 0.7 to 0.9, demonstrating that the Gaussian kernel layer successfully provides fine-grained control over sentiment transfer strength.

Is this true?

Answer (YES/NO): YES